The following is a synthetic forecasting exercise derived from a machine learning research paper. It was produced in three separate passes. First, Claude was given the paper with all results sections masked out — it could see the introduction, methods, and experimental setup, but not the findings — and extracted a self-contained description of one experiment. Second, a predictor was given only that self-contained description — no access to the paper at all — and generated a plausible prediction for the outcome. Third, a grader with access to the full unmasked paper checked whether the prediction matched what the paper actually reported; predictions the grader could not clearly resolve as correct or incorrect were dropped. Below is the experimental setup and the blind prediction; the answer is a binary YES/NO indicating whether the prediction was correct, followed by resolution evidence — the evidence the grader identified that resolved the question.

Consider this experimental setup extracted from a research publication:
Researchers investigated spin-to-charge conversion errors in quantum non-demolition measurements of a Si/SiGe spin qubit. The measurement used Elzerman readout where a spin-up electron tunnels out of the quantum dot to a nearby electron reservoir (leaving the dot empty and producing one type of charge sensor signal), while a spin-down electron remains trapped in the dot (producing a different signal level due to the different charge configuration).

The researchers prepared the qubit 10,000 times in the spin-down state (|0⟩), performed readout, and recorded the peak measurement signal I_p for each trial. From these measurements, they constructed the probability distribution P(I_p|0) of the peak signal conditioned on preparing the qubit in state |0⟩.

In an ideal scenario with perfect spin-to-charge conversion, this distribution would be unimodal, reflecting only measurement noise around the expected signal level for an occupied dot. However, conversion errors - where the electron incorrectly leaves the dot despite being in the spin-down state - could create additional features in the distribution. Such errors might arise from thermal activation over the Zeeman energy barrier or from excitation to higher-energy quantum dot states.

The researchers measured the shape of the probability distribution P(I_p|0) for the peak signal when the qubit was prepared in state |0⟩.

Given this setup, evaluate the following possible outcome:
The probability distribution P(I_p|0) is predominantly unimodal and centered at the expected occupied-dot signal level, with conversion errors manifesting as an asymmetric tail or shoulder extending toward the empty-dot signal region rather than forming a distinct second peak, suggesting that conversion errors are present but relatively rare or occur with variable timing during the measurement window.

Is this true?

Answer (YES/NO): NO